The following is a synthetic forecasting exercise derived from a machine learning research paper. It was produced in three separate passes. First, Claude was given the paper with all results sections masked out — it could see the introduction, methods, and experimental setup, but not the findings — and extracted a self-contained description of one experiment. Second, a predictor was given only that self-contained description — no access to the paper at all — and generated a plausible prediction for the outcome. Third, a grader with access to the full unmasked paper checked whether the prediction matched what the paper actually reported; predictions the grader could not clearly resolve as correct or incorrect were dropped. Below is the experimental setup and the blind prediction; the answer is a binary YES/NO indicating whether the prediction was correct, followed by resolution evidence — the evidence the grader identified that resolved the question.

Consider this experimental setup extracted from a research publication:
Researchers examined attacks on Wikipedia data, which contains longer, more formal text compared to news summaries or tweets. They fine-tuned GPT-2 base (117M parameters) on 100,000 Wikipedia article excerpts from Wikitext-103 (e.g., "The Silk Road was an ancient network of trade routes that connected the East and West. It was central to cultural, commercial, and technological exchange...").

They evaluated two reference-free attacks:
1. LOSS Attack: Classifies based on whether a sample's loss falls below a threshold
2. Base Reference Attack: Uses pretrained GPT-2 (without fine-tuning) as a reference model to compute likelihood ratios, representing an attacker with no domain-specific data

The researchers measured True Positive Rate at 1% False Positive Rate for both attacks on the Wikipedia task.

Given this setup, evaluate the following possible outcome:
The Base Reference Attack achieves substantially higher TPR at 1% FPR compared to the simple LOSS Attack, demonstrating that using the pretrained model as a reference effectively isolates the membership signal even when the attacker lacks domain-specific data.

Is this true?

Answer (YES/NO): NO